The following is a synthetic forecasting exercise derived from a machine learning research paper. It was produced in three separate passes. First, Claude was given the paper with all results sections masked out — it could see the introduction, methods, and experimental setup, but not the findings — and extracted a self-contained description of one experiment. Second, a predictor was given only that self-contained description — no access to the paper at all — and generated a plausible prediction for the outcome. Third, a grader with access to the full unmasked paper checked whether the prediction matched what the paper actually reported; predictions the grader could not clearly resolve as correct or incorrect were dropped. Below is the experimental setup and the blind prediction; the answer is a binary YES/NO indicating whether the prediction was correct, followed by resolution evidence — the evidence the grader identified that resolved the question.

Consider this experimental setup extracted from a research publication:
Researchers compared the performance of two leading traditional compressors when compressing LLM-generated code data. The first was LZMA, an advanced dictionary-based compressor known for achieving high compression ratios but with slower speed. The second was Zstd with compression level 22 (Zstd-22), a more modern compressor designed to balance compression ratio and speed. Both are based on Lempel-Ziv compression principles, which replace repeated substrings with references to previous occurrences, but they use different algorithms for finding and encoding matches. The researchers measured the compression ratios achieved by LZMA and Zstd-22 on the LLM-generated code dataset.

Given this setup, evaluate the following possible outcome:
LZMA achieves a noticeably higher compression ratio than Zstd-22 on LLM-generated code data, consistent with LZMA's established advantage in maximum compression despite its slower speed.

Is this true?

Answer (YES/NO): NO